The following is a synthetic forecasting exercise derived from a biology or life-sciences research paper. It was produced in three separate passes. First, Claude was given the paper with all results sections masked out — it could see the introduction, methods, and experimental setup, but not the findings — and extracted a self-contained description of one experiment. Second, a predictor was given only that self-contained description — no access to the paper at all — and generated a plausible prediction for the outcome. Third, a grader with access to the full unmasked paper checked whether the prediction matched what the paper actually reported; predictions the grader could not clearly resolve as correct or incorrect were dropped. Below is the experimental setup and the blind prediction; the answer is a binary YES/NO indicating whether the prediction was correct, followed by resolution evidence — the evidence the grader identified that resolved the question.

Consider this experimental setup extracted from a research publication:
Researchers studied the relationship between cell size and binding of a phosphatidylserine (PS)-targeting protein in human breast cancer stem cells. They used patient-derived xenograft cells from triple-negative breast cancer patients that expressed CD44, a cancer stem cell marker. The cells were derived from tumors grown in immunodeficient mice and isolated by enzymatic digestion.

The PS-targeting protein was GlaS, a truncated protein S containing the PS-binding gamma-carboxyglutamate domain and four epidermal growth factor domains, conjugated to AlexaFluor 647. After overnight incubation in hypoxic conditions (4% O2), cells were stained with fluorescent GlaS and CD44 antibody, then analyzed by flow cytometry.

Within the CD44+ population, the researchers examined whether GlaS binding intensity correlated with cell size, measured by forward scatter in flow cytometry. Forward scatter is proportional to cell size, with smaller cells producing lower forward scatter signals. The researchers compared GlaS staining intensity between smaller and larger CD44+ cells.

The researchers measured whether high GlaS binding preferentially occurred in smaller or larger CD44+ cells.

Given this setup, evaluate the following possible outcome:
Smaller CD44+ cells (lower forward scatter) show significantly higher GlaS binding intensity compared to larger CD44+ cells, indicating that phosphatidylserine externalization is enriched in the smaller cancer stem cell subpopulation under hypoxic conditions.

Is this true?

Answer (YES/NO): YES